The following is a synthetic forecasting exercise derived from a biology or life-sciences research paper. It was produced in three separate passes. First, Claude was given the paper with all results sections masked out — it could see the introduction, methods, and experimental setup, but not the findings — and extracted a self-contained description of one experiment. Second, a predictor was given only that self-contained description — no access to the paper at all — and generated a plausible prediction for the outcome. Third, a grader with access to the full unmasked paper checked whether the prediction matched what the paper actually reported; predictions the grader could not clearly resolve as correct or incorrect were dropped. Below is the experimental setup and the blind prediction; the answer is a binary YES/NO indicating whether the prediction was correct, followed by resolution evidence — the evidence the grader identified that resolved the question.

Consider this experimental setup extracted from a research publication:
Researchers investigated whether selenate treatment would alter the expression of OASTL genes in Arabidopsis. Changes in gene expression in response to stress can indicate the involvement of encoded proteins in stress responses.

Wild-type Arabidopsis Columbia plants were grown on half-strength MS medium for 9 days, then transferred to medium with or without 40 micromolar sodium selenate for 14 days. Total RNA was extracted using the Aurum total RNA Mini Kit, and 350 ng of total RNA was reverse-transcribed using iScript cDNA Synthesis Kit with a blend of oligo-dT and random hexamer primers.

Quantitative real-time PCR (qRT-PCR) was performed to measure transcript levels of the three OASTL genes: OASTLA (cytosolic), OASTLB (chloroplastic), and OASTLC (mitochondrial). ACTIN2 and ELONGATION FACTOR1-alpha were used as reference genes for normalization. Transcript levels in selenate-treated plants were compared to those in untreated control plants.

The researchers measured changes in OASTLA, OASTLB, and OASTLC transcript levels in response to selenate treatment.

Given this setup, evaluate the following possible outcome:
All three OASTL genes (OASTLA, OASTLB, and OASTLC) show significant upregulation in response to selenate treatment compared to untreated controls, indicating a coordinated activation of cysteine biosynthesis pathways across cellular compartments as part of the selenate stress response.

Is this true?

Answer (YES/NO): YES